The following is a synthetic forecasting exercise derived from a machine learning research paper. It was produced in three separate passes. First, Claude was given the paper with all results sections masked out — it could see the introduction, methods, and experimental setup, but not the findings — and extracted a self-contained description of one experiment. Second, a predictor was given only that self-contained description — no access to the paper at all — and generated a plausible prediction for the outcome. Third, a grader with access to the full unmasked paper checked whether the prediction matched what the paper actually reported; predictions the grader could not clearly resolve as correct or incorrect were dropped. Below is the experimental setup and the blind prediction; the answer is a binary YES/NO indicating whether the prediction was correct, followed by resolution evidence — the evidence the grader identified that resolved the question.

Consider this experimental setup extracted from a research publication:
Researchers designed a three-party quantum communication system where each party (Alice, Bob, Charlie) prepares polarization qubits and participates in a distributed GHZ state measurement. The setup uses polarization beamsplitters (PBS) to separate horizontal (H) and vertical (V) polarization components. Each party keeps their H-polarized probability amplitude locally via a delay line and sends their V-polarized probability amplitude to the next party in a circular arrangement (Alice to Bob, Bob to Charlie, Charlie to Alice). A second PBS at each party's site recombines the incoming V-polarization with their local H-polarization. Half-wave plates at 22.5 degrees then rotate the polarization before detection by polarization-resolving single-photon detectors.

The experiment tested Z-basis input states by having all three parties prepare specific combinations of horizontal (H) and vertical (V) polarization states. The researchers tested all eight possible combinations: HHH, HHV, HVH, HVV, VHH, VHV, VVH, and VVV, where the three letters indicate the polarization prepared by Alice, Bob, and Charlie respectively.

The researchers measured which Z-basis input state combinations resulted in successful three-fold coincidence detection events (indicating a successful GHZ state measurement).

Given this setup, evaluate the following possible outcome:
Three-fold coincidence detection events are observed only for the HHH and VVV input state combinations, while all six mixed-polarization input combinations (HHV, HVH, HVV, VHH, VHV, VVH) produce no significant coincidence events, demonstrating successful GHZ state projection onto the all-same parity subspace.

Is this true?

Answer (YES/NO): YES